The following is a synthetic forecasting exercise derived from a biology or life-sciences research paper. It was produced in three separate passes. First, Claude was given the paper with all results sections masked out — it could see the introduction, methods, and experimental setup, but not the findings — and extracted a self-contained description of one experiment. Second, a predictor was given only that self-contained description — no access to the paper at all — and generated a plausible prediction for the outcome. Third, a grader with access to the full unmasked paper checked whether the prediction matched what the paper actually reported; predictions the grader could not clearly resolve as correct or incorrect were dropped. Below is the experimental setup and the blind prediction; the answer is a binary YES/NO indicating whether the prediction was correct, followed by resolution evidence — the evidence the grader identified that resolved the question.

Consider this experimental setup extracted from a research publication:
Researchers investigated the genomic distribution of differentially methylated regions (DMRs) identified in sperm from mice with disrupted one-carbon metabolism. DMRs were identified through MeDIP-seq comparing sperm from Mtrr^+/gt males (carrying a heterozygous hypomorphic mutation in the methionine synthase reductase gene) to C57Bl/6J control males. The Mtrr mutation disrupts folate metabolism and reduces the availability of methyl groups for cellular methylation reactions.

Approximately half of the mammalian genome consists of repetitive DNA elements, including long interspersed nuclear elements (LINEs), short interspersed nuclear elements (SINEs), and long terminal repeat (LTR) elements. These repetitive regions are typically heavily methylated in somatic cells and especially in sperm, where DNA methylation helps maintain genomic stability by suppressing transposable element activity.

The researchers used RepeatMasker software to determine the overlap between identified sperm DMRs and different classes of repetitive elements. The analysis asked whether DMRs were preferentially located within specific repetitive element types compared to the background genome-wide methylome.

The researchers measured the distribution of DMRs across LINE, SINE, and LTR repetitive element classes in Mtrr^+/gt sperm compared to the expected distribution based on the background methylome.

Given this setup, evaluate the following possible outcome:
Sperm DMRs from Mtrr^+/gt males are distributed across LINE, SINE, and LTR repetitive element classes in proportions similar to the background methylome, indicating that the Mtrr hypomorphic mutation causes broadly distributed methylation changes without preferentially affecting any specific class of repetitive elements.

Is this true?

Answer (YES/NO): YES